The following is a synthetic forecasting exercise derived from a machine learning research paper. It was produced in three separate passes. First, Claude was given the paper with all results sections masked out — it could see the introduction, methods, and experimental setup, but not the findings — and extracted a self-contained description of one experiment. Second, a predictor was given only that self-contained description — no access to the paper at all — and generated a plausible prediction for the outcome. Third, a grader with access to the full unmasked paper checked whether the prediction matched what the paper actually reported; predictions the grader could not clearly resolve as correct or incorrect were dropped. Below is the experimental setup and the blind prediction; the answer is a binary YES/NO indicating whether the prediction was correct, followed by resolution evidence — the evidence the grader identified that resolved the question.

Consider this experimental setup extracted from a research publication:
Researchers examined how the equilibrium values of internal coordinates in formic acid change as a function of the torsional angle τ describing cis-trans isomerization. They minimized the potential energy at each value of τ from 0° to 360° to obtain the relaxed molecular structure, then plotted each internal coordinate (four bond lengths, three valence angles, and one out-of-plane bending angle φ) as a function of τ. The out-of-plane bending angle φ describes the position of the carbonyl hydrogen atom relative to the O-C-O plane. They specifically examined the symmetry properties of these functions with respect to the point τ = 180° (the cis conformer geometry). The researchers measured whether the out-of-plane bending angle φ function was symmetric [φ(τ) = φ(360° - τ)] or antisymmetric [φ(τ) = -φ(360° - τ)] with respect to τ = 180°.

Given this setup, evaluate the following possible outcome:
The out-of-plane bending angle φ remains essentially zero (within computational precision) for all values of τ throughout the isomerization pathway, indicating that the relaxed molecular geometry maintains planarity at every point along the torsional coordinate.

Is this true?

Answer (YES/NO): NO